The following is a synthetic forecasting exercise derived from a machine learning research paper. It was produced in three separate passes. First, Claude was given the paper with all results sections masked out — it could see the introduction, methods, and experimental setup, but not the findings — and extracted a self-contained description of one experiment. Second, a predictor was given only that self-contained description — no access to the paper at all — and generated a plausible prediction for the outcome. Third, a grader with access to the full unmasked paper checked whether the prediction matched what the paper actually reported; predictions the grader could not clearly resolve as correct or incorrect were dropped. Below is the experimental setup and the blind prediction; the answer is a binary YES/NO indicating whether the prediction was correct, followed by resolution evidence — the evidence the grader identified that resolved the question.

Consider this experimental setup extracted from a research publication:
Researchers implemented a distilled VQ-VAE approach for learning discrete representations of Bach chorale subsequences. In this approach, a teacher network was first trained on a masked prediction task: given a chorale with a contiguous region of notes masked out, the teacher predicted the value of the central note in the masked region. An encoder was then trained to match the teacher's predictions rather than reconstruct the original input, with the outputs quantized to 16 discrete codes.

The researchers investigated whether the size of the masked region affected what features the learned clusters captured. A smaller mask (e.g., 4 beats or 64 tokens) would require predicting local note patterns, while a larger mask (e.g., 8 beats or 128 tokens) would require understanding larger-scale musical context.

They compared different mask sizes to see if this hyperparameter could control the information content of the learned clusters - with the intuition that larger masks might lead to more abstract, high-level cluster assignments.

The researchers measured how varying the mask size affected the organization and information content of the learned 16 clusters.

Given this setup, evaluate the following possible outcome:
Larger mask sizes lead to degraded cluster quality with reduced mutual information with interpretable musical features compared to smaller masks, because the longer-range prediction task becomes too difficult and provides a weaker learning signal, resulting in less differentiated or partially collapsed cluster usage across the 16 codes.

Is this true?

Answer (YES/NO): NO